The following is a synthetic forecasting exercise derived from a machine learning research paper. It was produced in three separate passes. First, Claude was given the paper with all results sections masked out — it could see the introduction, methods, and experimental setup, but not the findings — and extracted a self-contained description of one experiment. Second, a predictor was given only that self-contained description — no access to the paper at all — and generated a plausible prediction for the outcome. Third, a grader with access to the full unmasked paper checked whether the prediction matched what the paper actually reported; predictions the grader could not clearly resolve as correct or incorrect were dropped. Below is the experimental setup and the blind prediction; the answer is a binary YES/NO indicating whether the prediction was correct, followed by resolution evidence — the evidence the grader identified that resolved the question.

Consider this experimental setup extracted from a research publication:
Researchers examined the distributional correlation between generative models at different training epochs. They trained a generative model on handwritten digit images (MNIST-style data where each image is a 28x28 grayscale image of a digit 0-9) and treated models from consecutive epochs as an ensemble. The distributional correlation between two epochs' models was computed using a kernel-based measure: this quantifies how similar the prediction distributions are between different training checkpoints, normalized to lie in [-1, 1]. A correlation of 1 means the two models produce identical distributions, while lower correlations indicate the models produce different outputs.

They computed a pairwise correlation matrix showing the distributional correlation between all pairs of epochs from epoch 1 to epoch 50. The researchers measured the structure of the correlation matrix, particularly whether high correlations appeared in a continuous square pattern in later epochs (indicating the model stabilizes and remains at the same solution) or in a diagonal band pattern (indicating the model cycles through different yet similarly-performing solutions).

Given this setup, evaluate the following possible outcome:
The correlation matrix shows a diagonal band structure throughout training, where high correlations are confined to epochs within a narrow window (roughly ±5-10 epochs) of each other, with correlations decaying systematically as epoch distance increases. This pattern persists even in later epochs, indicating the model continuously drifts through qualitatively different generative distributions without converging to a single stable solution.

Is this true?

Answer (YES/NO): NO